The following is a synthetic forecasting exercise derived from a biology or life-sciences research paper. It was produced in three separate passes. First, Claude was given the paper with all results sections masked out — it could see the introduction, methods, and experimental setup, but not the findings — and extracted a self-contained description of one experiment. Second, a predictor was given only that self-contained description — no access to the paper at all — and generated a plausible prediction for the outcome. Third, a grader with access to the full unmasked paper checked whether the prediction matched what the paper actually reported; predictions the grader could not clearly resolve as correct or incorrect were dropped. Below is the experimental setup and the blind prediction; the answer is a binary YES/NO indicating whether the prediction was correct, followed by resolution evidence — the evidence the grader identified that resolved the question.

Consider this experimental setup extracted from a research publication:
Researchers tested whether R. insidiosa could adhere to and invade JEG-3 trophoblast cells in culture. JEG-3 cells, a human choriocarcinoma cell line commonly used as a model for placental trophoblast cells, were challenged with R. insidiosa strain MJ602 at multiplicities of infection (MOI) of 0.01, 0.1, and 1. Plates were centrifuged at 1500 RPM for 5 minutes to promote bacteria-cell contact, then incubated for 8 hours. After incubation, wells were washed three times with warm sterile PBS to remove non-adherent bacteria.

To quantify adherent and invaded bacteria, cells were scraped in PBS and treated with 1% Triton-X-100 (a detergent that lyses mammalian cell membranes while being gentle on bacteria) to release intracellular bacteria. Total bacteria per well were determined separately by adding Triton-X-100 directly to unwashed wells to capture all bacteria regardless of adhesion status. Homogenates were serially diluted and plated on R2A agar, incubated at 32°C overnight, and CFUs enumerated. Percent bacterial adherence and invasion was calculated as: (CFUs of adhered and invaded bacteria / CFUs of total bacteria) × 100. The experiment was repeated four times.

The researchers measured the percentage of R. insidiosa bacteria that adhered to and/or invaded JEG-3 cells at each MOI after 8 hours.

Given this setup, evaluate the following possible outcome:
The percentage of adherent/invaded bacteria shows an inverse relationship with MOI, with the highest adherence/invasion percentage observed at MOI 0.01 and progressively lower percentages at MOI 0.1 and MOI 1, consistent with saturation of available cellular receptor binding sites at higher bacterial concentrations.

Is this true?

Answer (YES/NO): NO